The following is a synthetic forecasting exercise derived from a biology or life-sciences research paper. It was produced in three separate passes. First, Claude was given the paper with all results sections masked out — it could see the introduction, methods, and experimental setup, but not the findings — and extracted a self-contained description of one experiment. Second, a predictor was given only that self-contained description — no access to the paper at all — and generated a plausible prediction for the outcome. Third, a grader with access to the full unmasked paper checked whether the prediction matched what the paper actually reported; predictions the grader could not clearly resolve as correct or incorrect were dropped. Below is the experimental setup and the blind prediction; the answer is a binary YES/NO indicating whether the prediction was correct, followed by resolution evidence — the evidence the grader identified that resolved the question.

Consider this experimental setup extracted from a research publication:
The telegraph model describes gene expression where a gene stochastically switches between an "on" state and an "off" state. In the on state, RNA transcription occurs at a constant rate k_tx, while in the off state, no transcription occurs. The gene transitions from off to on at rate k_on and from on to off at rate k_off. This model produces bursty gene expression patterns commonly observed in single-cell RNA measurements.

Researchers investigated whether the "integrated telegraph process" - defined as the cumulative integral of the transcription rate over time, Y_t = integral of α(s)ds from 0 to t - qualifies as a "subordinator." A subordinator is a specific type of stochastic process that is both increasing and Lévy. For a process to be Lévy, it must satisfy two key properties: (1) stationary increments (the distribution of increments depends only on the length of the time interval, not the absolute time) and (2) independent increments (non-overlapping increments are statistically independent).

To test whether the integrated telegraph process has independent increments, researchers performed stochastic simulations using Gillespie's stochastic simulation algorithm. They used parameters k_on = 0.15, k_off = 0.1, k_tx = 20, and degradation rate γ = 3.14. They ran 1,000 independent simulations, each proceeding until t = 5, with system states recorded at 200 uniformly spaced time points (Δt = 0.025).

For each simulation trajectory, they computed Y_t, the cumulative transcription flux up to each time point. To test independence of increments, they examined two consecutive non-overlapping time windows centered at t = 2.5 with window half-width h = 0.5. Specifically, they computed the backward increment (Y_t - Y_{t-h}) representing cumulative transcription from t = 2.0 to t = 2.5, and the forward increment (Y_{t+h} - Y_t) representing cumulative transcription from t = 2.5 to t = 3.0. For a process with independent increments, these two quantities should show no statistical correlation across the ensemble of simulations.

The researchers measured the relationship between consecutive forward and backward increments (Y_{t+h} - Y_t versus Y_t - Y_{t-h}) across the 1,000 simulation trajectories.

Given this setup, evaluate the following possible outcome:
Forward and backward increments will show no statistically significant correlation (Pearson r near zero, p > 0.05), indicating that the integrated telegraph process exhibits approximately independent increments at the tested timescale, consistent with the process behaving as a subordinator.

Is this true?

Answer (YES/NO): NO